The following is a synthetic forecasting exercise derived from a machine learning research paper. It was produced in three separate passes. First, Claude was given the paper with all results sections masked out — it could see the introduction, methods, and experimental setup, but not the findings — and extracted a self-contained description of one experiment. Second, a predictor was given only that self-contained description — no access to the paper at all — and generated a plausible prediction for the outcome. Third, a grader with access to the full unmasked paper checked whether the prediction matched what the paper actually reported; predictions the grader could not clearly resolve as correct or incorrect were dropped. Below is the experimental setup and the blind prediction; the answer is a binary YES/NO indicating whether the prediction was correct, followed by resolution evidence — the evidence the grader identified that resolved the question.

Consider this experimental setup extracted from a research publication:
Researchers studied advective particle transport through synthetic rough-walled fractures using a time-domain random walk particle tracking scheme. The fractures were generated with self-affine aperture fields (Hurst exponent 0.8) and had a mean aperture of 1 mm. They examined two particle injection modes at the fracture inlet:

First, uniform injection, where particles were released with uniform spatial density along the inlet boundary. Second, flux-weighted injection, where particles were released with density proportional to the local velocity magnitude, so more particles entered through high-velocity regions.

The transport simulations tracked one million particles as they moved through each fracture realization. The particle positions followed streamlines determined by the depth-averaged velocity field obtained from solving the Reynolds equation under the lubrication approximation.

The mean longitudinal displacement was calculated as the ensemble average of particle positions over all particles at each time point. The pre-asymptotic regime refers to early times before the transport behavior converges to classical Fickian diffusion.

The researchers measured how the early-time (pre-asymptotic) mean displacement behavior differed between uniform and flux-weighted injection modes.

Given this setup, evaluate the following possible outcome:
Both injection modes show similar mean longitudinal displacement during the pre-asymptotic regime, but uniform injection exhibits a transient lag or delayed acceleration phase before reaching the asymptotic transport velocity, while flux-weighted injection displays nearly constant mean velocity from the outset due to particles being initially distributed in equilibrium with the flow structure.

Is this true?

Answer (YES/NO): NO